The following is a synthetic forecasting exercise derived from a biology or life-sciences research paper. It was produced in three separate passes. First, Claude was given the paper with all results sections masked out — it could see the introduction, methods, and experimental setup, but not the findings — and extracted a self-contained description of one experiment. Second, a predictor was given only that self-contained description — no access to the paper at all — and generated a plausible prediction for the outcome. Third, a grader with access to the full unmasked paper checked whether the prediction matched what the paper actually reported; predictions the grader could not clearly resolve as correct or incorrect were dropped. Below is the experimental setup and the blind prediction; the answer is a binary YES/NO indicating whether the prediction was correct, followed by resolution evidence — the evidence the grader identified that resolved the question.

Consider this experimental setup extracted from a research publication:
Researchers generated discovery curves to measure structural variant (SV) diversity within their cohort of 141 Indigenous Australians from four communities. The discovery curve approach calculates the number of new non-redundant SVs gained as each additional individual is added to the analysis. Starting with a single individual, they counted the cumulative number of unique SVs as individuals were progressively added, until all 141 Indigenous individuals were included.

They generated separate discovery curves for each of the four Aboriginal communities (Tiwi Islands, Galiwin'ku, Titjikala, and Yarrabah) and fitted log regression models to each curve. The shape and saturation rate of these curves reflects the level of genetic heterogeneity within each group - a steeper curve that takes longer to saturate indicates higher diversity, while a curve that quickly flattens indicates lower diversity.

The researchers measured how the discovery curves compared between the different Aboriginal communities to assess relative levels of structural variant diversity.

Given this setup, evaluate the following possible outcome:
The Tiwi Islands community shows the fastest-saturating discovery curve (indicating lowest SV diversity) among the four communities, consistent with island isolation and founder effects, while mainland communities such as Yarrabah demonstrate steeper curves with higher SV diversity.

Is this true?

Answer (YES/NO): NO